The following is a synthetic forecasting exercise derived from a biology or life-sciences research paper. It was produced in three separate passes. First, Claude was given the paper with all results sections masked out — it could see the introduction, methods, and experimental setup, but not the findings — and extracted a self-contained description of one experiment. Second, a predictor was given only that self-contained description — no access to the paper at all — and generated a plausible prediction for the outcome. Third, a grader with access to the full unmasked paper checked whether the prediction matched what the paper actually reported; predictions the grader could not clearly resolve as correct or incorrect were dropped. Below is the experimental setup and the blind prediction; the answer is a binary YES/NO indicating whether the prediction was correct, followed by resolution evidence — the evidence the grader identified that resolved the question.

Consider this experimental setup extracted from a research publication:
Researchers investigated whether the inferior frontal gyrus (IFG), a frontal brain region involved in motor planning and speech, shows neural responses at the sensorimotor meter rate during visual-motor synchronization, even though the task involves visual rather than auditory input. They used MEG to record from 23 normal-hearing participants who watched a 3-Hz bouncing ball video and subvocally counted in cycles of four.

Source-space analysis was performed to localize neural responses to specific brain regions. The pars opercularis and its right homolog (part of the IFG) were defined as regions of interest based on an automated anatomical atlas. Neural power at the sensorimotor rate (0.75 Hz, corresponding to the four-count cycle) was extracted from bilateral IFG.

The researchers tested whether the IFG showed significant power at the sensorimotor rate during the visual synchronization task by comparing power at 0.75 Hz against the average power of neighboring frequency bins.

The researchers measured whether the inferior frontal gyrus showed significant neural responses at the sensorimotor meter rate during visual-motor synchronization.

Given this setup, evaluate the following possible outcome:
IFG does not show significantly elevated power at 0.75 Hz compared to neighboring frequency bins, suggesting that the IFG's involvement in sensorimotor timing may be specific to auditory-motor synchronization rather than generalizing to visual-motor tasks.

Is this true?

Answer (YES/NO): NO